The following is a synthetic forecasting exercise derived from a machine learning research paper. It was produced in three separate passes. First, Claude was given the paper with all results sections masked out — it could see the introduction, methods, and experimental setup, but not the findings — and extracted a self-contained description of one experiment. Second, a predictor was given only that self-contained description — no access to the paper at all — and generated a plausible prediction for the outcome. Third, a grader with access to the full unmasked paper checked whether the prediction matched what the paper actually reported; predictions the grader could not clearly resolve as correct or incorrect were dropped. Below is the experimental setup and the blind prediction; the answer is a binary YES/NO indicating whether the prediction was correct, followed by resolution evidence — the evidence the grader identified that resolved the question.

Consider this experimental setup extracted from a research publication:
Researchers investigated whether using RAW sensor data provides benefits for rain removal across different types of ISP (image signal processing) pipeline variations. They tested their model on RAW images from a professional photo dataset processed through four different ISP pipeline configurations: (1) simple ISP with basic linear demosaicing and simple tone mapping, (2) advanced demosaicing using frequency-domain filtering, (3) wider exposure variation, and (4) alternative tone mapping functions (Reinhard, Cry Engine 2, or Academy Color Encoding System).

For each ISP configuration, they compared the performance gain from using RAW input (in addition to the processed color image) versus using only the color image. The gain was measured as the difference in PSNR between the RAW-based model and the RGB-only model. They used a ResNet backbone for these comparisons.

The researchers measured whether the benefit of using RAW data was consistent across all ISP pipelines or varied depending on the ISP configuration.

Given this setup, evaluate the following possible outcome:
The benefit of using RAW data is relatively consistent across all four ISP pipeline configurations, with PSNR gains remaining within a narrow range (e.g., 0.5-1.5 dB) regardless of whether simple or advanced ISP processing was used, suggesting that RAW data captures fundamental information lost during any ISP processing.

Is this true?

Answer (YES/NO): NO